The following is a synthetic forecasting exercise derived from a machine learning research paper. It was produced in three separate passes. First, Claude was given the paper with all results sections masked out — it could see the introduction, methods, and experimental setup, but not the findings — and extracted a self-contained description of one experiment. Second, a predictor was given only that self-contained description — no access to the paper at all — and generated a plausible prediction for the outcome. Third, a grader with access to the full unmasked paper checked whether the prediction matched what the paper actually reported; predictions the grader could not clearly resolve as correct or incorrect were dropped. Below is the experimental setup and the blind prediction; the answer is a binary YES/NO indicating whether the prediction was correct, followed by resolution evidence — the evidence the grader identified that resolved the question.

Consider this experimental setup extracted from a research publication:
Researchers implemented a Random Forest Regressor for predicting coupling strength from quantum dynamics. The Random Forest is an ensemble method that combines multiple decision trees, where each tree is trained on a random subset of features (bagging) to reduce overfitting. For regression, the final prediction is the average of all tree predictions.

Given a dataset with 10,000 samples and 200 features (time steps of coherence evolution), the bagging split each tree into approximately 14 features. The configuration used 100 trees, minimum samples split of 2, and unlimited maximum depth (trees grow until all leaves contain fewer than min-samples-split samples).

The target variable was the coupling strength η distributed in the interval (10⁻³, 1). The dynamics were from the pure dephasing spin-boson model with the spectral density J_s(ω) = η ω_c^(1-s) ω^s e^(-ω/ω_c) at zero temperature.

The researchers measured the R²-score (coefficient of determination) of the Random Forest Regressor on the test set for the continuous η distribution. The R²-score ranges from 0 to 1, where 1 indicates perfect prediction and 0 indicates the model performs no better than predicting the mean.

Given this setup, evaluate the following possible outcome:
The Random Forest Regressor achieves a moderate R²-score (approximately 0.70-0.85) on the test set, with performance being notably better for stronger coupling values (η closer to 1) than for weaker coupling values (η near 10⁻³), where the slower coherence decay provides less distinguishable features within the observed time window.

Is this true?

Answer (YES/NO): NO